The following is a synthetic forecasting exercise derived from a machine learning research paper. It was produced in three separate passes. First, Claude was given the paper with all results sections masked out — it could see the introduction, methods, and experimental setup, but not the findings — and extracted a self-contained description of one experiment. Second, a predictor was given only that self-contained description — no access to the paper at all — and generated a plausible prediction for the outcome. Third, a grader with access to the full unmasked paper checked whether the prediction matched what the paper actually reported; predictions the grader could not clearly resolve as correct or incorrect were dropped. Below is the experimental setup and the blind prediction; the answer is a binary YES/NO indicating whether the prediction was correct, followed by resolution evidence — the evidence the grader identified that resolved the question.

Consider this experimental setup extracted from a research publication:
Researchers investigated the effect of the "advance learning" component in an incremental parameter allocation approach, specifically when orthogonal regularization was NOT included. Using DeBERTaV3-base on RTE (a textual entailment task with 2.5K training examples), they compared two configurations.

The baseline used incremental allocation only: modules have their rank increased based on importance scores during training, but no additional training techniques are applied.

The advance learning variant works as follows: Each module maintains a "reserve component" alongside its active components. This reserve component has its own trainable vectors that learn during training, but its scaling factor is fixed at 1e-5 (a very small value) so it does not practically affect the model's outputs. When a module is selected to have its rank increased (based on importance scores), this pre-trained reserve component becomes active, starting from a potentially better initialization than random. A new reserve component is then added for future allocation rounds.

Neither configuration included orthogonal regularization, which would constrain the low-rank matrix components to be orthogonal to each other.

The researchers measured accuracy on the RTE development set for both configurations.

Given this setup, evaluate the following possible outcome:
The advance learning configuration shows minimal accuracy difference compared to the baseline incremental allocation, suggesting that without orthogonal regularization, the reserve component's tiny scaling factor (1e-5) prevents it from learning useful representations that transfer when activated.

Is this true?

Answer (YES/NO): NO